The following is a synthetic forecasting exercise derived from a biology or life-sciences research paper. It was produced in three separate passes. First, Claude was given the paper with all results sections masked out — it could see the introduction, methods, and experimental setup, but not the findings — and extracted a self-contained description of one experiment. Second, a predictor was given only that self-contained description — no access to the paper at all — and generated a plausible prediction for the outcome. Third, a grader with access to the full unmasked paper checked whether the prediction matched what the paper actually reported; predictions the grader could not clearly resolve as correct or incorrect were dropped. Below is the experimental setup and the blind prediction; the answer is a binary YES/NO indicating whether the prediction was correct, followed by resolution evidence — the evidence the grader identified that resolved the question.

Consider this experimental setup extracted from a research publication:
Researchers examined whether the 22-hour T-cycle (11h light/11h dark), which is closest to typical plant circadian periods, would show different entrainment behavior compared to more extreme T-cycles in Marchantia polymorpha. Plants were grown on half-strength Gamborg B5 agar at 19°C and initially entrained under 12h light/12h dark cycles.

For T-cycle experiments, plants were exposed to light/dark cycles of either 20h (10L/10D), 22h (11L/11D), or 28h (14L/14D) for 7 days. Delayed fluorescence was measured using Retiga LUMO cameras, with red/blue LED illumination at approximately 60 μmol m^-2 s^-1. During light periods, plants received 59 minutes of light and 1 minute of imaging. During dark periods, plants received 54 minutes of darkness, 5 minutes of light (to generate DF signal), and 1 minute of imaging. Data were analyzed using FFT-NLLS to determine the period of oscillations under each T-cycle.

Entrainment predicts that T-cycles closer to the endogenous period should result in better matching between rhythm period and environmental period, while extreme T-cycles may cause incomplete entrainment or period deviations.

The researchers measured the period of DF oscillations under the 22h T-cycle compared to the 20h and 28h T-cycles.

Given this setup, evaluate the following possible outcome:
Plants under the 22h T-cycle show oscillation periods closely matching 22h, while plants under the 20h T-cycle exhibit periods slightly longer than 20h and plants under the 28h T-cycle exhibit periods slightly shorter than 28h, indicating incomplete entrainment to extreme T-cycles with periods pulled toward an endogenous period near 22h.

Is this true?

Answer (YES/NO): NO